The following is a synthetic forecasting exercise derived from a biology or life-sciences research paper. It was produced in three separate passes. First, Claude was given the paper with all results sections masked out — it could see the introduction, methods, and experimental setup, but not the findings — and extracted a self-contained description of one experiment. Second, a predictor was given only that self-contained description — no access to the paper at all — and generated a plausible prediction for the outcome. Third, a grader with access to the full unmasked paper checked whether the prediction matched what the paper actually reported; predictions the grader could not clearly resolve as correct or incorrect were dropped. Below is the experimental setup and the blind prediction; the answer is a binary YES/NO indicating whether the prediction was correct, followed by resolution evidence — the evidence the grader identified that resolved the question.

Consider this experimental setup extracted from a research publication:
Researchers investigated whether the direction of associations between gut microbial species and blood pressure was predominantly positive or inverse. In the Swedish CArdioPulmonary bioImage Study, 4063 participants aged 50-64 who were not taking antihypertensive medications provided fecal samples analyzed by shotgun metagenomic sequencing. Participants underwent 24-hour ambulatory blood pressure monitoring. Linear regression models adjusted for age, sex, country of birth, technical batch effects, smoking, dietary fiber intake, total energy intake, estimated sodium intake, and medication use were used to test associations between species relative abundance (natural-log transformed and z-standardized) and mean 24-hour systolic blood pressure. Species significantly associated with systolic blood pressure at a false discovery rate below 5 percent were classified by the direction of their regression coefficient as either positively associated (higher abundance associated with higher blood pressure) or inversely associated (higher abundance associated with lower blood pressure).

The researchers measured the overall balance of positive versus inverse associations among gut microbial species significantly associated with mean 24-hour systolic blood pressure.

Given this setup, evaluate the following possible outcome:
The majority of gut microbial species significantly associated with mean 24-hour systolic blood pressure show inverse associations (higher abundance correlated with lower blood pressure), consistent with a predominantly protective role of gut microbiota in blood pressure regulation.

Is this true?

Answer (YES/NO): YES